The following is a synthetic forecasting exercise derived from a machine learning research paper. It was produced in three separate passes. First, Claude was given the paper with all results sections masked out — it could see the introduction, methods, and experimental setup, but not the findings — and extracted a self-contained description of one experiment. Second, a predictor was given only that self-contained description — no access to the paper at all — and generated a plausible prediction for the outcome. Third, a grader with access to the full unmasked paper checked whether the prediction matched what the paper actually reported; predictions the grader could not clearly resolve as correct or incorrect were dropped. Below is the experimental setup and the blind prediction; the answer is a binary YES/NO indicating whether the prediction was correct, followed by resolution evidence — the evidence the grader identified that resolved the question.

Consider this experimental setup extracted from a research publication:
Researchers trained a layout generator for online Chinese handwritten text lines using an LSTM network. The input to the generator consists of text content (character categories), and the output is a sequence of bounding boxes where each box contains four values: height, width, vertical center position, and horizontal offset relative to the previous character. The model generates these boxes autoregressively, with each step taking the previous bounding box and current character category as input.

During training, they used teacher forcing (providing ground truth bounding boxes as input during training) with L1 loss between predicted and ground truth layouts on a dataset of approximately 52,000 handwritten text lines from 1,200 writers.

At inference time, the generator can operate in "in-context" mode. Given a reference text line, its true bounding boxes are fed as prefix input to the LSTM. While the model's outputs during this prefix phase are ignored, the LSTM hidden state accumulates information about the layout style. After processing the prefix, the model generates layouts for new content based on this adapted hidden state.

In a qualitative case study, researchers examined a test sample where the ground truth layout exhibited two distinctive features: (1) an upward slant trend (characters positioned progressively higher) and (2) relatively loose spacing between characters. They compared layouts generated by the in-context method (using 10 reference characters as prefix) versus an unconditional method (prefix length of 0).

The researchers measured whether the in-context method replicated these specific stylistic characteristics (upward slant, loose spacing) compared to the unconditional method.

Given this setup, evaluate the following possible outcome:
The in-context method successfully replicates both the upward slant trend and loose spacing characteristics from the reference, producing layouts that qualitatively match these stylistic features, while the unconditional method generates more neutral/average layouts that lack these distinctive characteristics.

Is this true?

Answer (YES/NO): YES